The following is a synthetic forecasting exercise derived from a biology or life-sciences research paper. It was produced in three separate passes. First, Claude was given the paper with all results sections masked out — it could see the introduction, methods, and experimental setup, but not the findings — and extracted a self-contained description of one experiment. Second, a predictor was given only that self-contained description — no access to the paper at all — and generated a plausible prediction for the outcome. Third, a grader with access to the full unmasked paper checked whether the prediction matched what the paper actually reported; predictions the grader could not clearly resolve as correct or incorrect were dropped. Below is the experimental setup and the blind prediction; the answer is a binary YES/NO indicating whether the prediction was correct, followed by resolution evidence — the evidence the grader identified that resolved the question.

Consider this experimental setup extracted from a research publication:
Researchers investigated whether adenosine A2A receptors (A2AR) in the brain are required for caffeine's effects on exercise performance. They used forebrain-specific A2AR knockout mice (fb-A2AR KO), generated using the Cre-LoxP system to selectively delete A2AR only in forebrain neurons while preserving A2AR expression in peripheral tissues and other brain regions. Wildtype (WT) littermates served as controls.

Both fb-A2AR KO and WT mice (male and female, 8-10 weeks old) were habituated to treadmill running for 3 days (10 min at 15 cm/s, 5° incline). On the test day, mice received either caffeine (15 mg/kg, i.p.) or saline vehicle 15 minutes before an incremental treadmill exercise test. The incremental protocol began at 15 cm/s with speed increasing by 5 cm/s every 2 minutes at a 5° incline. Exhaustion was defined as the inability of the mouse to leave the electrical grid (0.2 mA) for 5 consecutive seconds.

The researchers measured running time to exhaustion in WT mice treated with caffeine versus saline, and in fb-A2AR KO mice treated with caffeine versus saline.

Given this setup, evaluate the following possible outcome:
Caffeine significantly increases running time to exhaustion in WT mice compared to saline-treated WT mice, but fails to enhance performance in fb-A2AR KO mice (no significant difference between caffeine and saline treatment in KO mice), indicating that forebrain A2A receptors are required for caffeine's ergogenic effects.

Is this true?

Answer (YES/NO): YES